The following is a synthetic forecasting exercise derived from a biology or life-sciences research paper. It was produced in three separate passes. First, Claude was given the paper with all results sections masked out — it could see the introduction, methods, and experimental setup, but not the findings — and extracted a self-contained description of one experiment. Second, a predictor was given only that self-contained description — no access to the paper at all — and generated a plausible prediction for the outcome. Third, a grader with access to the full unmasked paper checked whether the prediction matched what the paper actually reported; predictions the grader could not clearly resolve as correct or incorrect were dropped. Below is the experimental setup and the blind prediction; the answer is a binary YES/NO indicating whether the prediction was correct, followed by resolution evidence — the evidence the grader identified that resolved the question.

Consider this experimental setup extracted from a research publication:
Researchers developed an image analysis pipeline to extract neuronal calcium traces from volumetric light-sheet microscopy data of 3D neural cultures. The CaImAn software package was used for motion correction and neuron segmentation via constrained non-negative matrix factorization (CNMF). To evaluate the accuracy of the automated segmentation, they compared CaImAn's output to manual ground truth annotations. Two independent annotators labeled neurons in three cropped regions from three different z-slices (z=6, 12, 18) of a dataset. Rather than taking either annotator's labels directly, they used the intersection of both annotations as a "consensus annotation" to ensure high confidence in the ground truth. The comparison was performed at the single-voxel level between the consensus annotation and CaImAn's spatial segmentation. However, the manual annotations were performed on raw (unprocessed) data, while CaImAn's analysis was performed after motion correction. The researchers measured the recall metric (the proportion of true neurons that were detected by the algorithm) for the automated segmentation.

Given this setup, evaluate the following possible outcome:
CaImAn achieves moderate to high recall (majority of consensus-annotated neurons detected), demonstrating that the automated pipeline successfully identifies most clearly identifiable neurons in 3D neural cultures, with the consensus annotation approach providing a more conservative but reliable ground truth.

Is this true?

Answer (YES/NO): NO